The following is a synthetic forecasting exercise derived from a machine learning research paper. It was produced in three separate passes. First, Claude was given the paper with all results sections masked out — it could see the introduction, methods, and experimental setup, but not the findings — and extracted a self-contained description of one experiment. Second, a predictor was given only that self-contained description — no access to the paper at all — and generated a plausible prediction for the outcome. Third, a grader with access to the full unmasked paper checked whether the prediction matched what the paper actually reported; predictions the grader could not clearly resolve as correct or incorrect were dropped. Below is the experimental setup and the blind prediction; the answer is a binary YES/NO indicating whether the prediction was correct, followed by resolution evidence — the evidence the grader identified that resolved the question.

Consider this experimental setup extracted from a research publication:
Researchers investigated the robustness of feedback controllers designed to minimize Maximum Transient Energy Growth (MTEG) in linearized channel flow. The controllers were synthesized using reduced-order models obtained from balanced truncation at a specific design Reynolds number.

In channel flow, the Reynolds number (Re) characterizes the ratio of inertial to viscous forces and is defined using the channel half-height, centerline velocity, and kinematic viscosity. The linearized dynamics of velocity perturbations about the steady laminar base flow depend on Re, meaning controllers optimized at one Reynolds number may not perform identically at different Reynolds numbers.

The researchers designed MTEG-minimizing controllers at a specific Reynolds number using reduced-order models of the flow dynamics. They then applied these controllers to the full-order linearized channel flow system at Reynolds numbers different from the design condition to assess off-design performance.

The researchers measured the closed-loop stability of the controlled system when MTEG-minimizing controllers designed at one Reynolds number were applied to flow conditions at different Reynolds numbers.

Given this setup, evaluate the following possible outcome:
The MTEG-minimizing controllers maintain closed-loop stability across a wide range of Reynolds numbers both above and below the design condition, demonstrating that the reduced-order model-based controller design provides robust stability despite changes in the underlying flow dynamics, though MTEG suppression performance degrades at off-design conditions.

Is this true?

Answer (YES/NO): NO